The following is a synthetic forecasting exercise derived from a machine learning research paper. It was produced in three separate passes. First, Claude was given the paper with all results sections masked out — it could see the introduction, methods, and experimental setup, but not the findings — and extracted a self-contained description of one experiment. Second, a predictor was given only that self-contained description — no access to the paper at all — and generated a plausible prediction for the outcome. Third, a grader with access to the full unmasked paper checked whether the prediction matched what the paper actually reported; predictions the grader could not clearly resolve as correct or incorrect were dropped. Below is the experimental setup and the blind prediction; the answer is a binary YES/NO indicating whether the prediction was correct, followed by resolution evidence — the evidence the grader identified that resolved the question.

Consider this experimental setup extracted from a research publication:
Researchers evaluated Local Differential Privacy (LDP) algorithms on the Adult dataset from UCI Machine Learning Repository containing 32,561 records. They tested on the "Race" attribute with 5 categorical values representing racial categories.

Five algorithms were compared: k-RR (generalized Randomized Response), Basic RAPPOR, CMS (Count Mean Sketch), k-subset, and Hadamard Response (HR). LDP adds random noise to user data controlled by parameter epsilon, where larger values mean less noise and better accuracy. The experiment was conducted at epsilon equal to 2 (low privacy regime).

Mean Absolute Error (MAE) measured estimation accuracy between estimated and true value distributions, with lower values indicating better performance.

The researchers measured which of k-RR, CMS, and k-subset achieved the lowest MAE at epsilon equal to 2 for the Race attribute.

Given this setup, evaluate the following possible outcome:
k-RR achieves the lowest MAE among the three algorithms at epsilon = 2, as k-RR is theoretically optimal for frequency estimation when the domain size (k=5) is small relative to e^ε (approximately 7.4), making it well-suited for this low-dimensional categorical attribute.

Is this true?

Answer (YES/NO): YES